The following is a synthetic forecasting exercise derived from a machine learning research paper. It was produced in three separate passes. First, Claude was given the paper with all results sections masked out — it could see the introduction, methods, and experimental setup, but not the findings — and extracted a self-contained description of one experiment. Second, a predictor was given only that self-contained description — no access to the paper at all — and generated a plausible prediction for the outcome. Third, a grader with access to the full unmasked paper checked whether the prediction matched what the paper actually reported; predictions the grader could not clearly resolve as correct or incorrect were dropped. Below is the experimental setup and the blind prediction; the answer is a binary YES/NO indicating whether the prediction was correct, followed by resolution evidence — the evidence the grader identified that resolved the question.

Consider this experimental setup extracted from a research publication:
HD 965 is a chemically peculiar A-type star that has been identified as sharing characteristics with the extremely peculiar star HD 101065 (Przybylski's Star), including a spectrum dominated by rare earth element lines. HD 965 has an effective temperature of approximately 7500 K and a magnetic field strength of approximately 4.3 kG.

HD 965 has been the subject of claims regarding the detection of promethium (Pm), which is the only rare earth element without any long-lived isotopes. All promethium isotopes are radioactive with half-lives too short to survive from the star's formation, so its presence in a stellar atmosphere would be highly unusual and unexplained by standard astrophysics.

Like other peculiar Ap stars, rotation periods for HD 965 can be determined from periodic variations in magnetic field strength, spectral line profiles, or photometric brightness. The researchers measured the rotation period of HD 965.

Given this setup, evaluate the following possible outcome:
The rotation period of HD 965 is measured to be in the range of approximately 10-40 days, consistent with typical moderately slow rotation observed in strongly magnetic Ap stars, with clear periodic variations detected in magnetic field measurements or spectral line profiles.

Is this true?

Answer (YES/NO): NO